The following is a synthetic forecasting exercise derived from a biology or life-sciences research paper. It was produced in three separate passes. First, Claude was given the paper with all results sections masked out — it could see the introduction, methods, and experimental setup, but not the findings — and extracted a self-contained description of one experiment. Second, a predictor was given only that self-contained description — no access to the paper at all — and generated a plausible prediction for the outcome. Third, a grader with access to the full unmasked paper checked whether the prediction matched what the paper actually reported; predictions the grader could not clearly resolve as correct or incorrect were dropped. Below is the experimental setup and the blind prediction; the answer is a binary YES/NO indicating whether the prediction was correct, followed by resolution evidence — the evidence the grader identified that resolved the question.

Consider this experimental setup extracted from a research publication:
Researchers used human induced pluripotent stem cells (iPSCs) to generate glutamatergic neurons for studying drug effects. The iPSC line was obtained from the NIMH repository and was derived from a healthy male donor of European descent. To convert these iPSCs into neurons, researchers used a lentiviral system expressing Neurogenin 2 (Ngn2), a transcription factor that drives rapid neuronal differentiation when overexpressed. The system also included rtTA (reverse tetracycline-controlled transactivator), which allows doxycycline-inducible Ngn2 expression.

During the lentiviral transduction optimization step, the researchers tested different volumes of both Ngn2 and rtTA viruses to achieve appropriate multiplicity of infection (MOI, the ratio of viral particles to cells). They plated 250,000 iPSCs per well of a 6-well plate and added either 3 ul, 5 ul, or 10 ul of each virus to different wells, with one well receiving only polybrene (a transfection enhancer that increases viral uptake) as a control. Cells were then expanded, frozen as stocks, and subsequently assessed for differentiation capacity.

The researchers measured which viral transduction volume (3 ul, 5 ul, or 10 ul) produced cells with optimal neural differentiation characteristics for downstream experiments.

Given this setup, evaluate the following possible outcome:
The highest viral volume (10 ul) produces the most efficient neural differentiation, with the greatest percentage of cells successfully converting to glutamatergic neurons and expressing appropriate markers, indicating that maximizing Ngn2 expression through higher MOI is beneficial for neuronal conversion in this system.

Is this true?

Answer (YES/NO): YES